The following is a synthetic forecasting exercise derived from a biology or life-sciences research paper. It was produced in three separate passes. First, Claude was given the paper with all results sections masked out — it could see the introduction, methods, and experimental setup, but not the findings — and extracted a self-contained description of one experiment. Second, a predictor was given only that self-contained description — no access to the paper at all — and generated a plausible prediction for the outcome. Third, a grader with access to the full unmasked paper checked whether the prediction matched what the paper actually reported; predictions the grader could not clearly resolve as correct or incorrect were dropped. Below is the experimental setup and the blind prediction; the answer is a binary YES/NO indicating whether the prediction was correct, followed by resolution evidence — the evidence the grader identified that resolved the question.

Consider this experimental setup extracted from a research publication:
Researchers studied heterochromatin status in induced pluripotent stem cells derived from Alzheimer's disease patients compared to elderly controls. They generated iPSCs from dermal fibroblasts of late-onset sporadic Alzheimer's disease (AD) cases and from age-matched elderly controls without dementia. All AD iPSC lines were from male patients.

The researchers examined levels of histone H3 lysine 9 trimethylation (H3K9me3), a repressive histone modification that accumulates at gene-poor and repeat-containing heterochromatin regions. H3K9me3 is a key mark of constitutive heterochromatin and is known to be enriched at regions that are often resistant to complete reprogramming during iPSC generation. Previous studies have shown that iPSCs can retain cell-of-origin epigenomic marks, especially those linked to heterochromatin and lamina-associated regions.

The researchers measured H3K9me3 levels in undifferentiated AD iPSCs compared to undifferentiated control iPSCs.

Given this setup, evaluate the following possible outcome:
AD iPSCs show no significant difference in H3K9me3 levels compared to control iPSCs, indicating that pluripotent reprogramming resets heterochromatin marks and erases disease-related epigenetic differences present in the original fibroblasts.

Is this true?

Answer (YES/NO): NO